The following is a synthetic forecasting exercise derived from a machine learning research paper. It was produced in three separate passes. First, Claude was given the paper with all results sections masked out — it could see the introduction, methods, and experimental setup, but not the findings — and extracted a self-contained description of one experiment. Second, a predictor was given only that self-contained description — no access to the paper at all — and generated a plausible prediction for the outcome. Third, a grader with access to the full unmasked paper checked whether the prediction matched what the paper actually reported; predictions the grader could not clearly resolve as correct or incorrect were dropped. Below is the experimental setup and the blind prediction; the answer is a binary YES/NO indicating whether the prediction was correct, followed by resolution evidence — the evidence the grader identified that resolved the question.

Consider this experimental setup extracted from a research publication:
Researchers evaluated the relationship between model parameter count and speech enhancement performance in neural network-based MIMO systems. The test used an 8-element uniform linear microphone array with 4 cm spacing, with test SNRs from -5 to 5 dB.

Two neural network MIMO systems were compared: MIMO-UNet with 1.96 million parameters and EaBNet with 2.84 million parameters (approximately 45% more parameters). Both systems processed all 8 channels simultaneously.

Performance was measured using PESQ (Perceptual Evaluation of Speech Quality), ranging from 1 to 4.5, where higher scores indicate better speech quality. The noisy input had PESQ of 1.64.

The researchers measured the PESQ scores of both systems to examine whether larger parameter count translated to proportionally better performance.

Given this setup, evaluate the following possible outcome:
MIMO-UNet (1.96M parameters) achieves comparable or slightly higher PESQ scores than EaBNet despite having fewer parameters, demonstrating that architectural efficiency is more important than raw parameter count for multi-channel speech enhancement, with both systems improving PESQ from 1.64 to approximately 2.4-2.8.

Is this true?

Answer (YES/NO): NO